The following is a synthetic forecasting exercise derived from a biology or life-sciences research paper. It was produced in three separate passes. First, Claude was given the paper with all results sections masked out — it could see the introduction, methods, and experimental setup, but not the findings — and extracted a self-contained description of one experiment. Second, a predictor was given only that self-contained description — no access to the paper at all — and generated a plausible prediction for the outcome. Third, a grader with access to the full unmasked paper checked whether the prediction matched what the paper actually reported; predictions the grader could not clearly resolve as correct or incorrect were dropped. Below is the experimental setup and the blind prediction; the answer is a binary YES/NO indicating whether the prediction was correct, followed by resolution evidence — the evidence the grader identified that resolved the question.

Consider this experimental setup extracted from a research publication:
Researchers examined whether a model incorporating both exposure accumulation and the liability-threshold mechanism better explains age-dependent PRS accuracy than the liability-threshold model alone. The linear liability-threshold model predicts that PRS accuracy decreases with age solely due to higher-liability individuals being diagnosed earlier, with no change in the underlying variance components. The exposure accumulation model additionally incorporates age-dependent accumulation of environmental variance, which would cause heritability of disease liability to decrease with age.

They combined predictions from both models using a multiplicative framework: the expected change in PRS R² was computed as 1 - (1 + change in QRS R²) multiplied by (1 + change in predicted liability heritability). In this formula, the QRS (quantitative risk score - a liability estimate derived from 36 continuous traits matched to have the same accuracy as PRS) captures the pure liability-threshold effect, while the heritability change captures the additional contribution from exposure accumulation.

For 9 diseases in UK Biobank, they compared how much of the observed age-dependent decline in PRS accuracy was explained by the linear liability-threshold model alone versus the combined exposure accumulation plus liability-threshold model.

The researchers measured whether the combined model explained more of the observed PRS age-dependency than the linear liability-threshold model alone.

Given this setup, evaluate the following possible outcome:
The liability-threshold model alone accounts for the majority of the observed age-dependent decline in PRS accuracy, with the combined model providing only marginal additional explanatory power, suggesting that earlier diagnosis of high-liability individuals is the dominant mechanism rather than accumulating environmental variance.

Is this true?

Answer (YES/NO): NO